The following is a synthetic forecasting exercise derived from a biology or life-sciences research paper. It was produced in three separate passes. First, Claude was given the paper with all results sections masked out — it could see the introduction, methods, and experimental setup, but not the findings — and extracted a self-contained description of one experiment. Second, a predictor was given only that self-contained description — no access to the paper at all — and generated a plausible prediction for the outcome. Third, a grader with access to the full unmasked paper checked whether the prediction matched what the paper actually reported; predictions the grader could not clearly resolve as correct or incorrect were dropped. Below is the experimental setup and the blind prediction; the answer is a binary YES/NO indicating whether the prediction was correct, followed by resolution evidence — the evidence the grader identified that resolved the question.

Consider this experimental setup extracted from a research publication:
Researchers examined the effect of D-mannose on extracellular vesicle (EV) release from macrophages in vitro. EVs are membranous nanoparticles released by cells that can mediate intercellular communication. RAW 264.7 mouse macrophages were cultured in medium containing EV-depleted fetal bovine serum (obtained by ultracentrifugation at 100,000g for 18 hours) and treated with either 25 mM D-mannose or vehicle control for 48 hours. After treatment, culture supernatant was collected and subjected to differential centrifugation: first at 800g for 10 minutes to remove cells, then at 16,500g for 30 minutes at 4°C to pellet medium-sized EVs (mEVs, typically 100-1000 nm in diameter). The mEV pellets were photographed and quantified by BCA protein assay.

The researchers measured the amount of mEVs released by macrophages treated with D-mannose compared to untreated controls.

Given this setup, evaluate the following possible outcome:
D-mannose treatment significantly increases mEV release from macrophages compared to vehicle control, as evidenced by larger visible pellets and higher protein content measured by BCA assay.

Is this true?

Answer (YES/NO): NO